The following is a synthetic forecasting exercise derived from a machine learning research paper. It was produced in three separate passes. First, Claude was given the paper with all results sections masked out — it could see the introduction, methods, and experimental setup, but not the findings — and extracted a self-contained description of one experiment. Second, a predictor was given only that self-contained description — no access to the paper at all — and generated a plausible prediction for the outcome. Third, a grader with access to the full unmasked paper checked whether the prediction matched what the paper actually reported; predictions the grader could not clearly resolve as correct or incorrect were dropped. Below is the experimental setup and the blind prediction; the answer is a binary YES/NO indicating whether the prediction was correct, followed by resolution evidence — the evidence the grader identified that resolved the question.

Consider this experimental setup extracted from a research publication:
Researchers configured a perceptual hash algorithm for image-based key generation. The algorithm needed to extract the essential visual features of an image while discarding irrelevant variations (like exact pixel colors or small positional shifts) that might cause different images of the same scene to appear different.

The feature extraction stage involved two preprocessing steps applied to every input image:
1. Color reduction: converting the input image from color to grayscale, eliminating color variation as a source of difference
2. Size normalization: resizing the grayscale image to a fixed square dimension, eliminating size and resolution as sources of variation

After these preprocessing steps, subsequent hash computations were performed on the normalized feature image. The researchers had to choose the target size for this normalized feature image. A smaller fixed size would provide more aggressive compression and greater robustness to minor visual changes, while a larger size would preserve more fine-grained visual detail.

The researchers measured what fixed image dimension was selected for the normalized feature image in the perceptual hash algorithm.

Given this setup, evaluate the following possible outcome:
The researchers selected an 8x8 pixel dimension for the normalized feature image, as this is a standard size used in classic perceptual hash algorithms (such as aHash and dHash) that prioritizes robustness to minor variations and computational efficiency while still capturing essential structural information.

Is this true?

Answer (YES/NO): NO